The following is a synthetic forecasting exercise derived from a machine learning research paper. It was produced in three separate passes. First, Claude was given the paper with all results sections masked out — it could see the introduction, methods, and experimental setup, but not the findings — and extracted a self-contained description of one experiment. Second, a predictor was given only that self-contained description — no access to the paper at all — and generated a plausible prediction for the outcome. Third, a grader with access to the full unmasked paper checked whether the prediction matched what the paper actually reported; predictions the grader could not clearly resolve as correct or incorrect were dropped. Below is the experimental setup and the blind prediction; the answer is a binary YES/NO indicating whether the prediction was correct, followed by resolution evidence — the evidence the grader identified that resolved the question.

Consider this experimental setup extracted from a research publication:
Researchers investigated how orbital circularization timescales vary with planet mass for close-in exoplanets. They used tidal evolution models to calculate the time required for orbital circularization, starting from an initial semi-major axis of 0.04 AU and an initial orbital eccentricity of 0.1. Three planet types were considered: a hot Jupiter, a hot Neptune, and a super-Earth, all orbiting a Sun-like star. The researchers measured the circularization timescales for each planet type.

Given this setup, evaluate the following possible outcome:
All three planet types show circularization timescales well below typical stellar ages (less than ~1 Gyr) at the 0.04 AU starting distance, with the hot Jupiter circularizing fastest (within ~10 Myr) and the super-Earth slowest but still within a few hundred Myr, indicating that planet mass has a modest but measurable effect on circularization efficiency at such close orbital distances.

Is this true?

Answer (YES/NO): NO